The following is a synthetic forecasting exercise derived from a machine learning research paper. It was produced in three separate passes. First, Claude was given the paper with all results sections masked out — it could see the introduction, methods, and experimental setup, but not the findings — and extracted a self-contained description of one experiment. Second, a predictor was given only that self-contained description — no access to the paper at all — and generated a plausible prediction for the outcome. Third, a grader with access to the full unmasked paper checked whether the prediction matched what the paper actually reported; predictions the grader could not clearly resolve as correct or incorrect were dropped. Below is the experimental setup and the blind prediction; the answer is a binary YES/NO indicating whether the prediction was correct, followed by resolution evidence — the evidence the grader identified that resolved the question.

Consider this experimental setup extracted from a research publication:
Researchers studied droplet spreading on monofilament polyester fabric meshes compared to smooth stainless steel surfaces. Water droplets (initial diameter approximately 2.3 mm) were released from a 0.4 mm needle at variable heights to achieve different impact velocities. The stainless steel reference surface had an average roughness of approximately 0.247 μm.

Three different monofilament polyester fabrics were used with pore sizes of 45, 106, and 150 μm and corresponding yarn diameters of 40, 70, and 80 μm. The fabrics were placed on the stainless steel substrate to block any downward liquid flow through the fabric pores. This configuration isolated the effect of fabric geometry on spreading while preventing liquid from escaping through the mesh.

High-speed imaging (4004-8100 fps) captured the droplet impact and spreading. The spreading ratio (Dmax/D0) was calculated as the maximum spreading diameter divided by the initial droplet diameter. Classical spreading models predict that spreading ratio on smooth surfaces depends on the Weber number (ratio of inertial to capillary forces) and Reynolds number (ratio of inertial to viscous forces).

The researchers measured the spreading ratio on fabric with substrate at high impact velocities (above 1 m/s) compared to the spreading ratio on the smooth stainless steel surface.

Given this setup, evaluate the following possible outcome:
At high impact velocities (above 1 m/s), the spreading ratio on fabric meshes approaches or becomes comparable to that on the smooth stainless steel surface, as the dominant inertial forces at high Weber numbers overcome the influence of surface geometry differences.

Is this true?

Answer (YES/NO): NO